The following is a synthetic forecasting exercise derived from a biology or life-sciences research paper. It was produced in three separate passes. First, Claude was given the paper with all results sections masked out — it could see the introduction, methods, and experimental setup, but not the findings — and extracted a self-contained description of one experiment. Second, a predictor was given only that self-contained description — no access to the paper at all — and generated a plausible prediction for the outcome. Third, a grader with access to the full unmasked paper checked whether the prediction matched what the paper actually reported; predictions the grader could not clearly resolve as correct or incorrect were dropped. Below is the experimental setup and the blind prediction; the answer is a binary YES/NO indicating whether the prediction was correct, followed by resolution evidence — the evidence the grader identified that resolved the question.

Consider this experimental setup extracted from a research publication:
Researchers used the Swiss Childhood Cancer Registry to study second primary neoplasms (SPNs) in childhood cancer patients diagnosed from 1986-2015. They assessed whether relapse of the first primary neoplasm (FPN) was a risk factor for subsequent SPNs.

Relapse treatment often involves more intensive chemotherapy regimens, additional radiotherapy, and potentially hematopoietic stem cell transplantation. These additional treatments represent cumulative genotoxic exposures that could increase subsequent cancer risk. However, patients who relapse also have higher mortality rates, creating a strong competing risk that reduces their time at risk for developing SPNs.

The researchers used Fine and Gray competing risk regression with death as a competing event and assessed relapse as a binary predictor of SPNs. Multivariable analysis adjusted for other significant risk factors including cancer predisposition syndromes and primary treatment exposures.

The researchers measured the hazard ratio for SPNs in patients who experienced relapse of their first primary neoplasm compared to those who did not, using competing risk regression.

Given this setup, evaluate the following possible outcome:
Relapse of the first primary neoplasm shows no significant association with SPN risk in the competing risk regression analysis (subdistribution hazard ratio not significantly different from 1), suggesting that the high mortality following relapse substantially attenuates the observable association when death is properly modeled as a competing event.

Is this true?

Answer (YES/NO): YES